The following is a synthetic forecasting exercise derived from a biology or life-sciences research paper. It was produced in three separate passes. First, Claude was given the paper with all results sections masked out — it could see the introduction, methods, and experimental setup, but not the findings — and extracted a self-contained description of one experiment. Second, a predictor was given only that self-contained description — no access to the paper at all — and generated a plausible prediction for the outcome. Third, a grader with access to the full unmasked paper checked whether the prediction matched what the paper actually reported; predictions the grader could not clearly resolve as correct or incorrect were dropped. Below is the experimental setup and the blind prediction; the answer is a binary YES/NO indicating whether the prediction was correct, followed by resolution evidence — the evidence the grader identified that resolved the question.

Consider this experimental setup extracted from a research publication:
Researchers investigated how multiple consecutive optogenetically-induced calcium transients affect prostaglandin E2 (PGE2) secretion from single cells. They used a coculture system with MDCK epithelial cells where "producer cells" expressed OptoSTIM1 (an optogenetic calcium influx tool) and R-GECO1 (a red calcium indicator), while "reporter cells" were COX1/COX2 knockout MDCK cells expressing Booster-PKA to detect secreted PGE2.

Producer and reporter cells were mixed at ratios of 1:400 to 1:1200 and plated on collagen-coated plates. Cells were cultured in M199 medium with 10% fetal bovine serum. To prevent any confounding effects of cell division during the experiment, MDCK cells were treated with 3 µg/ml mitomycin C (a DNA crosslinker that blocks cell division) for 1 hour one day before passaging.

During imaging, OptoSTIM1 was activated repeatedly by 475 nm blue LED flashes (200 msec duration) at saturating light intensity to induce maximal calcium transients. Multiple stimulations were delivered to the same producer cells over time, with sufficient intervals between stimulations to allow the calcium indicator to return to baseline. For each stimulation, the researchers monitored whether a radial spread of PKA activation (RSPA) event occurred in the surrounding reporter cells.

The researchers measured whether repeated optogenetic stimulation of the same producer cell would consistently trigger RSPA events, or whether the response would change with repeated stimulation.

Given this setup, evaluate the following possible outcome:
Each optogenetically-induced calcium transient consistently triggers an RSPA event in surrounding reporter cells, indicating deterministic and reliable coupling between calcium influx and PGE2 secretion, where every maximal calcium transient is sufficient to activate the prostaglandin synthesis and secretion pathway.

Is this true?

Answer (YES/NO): NO